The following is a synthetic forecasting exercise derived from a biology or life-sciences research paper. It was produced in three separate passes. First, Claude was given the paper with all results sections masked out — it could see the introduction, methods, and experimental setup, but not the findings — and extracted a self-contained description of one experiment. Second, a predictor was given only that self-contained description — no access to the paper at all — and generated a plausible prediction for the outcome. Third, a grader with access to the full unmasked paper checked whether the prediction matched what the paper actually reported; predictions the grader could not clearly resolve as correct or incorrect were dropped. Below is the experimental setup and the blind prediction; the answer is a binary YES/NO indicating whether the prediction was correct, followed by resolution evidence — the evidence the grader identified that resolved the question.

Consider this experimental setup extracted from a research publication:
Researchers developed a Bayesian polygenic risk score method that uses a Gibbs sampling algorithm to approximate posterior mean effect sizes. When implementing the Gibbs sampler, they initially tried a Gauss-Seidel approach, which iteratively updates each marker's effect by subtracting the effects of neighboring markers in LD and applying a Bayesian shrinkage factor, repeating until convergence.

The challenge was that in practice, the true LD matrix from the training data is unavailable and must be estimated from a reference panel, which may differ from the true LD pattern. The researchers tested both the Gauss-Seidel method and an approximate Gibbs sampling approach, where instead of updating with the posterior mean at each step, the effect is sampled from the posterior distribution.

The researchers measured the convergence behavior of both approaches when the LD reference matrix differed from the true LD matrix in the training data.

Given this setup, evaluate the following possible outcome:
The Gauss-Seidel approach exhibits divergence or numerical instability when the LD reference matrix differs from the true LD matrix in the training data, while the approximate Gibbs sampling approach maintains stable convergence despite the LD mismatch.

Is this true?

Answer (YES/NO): NO